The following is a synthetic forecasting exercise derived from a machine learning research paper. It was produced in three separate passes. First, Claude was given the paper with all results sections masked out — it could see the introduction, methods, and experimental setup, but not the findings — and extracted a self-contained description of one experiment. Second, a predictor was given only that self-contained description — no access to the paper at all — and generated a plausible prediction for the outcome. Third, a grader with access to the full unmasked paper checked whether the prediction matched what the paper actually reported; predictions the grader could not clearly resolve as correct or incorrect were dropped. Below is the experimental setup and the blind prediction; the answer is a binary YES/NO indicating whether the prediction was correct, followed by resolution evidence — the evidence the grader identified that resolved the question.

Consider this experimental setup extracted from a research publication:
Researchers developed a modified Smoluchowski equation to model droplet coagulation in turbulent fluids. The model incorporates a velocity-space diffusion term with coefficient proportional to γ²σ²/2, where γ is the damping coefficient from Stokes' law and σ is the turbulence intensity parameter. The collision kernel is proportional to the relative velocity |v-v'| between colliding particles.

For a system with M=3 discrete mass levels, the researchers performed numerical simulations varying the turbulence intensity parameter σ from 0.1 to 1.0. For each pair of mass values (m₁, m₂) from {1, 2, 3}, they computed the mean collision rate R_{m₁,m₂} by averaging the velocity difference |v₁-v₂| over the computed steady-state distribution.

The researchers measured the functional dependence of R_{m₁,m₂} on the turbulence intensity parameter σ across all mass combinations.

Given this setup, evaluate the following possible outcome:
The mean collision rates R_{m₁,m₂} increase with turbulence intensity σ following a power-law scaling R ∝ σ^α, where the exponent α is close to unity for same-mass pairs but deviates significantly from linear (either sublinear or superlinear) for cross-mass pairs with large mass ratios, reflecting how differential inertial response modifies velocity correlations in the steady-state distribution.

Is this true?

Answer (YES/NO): NO